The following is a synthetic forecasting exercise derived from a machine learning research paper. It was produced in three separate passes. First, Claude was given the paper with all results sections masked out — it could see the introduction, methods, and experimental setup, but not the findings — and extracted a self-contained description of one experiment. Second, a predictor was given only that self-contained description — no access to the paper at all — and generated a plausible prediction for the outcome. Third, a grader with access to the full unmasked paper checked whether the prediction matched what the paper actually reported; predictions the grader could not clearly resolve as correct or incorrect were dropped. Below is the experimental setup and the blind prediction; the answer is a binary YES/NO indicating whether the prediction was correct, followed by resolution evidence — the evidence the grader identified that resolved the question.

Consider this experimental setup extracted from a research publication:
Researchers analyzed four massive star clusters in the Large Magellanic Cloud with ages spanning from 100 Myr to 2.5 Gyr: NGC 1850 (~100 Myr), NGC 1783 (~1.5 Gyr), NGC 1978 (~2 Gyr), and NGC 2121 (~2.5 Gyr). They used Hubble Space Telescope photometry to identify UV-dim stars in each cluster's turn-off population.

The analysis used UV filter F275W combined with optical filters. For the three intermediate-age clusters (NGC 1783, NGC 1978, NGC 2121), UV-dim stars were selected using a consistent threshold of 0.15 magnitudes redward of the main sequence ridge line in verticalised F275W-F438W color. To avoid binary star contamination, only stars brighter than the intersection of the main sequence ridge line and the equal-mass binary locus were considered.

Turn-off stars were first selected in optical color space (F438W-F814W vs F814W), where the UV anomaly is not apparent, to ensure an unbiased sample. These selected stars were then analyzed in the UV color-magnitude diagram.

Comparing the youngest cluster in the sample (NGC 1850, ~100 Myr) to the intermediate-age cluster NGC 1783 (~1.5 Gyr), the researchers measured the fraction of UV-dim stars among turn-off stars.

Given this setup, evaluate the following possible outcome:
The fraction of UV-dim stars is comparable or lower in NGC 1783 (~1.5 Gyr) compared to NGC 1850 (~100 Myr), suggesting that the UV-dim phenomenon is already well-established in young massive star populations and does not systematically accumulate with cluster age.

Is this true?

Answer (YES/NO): NO